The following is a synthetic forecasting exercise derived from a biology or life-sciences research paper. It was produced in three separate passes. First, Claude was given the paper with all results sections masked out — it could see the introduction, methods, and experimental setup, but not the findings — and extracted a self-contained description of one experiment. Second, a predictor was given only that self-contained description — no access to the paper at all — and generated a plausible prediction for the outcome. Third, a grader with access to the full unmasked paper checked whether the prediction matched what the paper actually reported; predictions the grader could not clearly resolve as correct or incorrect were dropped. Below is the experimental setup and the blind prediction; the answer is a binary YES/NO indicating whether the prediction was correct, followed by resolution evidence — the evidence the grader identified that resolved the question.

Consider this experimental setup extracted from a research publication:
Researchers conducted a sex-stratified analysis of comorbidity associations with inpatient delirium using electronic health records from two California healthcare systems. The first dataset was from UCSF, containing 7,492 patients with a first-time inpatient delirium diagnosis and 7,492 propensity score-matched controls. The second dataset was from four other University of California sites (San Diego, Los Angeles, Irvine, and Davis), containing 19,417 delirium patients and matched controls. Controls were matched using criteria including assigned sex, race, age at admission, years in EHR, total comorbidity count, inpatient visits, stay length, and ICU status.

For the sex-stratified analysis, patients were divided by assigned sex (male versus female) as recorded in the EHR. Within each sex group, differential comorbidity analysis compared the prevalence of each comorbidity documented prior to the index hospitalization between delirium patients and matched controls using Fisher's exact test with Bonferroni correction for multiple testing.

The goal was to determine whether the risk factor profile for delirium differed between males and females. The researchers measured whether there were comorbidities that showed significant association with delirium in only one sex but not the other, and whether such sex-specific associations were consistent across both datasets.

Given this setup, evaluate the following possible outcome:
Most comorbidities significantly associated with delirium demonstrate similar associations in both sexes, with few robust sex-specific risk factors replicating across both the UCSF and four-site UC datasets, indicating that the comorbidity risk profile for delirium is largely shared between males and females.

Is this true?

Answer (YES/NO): NO